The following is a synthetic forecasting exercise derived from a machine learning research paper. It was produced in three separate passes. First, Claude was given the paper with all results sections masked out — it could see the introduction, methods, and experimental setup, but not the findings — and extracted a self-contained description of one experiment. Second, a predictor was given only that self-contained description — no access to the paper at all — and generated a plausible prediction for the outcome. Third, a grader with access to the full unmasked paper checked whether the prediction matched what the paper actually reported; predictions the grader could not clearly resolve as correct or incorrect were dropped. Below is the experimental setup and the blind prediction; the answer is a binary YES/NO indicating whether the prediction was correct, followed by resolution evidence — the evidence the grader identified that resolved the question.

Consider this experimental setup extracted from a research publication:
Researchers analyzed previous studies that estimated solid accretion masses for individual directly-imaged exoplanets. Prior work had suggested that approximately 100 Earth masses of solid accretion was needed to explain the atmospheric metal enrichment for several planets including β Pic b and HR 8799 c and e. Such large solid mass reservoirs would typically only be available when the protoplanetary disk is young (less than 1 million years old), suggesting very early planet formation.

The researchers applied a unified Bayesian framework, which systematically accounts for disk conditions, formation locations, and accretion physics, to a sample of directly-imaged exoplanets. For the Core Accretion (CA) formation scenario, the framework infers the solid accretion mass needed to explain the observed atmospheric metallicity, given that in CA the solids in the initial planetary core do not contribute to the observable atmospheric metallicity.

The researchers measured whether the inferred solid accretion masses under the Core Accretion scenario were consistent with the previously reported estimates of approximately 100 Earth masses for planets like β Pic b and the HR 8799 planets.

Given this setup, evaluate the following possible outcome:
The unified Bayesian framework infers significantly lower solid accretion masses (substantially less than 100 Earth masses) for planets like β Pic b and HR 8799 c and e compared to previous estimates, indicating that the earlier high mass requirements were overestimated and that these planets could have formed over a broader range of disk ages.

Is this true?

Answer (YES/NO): NO